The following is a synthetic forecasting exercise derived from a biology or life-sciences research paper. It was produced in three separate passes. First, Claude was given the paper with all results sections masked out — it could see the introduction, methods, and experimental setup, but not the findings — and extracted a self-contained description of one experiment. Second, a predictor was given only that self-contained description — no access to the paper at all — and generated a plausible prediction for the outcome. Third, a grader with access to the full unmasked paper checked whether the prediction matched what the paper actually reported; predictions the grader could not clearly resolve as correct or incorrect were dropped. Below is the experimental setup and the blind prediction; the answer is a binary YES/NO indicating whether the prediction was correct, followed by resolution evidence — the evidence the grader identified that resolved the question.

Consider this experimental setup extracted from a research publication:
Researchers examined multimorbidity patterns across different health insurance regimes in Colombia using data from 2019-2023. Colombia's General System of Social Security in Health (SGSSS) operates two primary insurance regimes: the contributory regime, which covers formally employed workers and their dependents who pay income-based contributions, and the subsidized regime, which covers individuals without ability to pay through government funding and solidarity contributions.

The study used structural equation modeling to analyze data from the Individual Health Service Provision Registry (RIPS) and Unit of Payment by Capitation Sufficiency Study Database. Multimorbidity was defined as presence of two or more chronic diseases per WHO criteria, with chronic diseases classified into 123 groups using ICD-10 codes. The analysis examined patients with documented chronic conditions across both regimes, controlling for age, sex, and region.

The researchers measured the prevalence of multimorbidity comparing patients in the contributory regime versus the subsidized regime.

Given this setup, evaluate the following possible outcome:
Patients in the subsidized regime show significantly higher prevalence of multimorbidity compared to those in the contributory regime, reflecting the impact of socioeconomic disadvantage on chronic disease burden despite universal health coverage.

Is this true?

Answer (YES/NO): NO